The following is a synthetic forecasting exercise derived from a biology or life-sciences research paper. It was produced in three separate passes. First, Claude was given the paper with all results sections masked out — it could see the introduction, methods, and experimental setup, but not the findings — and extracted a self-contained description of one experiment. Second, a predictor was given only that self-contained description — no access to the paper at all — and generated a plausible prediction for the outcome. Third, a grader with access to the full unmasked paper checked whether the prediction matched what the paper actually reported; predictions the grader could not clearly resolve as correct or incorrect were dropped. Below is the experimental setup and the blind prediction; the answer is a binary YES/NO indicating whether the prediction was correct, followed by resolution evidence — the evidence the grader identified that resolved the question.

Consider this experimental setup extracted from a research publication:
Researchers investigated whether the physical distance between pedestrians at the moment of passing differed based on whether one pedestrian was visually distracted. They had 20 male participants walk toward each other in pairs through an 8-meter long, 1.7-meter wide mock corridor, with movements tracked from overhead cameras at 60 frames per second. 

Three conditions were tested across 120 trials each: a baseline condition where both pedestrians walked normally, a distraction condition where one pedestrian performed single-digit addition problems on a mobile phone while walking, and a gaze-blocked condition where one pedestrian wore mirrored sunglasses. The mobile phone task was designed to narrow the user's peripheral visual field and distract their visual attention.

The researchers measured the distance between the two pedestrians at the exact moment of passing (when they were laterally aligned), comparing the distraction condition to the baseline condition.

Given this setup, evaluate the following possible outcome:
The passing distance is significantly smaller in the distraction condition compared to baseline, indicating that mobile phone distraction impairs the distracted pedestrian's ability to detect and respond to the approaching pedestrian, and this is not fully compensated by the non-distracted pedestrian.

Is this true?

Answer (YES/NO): NO